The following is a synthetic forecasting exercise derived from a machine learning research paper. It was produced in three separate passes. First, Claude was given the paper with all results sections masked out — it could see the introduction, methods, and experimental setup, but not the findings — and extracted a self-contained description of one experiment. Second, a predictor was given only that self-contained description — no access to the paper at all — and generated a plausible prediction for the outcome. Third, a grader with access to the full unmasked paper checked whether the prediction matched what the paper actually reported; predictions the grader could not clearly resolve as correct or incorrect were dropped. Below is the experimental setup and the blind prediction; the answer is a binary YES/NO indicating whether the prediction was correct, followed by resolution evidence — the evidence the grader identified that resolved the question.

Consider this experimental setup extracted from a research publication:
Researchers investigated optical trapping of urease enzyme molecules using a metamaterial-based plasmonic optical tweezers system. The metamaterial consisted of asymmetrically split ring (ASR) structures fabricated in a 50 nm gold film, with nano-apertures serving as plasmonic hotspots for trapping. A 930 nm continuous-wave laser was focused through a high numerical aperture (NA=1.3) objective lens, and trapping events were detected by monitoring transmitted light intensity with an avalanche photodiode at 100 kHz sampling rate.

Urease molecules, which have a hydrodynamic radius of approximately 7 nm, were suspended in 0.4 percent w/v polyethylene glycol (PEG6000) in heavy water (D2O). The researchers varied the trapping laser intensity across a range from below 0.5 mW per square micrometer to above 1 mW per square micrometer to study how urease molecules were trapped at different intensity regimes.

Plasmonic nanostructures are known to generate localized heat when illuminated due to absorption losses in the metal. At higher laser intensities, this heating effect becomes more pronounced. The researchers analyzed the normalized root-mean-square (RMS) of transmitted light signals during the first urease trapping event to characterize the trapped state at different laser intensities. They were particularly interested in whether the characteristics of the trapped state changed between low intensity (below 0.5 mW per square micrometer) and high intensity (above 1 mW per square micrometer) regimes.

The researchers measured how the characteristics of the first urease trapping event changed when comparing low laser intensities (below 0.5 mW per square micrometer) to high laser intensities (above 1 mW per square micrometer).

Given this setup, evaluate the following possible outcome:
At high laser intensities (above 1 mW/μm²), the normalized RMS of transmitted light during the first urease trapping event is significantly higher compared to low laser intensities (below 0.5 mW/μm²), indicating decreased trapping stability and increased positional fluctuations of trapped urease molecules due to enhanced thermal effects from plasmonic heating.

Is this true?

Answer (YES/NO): YES